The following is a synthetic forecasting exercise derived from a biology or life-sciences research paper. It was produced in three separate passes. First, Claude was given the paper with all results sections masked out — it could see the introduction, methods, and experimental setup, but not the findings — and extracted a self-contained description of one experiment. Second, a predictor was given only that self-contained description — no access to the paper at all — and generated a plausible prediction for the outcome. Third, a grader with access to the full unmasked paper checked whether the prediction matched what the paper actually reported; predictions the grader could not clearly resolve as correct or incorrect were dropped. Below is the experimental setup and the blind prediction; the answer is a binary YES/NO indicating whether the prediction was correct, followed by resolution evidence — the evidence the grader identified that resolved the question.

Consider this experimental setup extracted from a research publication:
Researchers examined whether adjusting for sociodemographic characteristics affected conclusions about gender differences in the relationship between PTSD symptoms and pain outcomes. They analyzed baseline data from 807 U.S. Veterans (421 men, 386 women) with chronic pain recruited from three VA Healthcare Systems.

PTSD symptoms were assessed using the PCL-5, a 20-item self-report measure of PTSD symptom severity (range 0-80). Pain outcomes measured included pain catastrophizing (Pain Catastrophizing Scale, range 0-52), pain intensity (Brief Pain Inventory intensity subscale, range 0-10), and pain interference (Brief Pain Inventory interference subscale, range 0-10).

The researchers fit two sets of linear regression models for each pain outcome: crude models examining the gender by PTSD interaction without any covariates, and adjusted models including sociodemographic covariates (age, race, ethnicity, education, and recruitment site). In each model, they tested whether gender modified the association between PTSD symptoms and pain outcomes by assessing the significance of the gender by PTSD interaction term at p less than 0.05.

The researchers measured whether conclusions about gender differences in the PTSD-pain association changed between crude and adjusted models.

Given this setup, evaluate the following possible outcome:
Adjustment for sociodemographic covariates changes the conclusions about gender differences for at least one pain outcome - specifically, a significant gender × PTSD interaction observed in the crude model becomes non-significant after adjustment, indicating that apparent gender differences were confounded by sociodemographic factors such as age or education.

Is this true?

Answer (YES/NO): NO